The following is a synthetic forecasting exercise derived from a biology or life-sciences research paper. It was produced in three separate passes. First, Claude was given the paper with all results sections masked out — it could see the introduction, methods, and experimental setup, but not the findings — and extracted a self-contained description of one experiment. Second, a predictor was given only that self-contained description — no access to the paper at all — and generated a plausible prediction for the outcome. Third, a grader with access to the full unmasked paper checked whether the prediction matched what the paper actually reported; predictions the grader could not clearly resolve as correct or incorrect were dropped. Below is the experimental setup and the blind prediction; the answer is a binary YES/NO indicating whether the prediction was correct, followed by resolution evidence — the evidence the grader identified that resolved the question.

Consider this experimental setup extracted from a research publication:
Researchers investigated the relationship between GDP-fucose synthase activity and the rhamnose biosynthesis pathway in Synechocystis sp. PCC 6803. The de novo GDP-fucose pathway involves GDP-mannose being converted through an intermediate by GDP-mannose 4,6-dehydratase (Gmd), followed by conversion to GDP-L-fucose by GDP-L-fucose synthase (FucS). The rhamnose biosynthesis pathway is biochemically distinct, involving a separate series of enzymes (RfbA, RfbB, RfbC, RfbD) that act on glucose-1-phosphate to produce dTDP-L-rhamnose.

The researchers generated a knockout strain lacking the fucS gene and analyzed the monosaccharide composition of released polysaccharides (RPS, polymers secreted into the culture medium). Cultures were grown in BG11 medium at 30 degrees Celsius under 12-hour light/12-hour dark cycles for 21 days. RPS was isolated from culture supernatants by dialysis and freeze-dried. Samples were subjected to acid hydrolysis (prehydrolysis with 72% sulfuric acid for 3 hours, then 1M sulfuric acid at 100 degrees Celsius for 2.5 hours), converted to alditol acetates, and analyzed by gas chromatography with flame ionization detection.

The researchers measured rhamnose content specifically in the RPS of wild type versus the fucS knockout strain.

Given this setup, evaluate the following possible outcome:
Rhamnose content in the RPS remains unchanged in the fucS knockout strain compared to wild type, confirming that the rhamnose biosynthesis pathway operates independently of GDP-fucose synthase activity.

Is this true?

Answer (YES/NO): NO